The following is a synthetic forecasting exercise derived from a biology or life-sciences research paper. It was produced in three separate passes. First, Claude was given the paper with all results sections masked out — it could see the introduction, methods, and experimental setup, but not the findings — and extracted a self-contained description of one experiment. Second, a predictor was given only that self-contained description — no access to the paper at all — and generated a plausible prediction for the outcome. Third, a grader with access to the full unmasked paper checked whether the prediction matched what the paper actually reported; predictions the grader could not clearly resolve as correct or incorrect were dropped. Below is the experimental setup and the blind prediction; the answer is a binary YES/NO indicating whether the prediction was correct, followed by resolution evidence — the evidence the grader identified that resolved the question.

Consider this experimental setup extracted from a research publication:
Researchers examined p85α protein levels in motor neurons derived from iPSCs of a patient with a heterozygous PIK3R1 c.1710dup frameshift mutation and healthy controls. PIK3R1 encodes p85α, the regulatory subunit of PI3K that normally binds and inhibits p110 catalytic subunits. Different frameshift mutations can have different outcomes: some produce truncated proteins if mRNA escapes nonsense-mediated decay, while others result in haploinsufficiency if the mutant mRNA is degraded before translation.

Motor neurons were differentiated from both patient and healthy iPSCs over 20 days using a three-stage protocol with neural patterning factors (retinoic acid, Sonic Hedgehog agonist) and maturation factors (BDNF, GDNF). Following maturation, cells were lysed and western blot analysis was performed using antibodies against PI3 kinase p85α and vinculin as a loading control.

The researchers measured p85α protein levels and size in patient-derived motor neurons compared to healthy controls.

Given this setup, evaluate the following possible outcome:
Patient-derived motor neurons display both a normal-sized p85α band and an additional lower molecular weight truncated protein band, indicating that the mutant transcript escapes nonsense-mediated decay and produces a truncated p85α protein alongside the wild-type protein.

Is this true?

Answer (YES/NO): NO